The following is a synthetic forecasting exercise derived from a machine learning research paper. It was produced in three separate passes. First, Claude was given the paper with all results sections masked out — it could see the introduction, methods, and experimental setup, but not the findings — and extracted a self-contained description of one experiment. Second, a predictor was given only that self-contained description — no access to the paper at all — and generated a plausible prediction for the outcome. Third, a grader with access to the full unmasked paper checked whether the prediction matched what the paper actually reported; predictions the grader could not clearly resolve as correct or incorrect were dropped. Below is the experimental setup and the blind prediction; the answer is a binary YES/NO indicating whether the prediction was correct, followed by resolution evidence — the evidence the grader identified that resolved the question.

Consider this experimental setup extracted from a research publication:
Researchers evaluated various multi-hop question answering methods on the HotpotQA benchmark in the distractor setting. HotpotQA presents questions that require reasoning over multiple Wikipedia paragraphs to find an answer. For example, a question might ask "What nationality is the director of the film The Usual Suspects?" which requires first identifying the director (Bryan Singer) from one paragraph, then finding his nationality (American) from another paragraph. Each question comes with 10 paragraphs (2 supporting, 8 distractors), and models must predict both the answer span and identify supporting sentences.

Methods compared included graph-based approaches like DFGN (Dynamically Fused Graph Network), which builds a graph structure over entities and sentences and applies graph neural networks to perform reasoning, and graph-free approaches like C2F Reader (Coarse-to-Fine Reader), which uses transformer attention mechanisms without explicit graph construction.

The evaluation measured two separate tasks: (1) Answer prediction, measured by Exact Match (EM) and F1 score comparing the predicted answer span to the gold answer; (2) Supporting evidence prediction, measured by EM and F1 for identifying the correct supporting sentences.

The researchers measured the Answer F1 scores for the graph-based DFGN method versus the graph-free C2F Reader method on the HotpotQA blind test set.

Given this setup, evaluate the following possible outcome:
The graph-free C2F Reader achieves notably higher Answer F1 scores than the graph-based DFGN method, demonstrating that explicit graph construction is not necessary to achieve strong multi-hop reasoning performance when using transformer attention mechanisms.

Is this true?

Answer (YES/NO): YES